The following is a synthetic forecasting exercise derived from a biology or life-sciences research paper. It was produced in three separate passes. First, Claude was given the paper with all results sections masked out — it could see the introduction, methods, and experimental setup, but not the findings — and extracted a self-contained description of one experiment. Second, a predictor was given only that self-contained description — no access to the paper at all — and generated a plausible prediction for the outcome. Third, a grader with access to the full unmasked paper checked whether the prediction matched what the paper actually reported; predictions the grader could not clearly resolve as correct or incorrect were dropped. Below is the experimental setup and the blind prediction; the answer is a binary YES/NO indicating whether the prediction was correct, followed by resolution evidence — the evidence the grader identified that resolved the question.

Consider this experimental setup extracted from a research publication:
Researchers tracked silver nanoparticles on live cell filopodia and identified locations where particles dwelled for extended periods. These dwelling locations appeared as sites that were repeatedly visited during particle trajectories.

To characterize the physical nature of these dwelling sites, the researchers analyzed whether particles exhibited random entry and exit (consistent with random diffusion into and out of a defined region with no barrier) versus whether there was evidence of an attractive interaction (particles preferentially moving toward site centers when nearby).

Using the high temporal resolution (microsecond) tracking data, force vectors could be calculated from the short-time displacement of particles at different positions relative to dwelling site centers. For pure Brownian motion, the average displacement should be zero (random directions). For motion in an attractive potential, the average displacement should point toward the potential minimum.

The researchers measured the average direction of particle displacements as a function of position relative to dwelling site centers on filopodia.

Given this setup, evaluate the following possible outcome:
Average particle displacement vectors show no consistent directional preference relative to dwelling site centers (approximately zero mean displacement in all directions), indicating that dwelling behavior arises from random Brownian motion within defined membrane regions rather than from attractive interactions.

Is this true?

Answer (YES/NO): NO